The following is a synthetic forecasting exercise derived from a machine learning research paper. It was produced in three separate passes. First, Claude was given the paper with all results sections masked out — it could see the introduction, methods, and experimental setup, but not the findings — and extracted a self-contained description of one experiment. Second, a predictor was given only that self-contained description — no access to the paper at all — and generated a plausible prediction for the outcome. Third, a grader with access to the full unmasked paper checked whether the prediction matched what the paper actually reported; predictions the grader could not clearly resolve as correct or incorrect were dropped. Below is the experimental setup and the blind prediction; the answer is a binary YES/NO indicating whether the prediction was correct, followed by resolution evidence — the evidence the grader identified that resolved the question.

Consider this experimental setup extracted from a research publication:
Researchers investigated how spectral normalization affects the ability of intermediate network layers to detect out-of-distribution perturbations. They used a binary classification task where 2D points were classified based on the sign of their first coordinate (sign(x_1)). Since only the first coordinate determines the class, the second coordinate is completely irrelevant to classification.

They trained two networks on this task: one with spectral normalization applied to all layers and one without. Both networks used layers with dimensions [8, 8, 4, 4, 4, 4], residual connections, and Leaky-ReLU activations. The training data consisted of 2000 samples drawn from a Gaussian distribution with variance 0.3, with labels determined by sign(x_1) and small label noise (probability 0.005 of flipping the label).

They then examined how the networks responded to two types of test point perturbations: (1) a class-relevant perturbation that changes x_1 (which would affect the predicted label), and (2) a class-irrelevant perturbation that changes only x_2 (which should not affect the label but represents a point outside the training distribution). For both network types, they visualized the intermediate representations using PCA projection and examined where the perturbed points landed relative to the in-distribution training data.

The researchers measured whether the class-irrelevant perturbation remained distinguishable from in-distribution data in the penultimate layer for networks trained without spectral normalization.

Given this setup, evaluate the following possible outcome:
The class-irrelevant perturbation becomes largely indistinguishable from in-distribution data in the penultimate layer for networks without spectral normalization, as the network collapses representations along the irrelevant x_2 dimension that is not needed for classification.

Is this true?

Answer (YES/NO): YES